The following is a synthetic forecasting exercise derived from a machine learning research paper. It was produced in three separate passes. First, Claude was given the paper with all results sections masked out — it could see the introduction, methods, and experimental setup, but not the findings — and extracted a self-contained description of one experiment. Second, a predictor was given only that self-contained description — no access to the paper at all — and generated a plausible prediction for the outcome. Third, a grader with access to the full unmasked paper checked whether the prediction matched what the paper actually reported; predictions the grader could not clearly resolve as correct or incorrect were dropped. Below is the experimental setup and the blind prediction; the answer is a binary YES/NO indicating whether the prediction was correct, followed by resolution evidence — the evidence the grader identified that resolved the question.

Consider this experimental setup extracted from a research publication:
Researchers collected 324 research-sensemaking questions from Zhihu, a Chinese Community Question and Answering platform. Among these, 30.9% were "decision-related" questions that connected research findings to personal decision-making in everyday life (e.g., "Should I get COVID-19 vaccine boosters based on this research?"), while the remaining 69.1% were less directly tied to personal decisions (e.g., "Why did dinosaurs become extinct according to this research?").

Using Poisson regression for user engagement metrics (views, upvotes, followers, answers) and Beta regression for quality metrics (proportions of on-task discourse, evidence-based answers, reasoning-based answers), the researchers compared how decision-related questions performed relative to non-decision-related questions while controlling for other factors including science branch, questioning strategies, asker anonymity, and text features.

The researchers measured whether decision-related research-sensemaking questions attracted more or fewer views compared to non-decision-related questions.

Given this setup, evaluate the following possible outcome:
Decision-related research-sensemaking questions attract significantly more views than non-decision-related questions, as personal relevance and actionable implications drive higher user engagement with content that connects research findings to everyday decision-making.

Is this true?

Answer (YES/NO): NO